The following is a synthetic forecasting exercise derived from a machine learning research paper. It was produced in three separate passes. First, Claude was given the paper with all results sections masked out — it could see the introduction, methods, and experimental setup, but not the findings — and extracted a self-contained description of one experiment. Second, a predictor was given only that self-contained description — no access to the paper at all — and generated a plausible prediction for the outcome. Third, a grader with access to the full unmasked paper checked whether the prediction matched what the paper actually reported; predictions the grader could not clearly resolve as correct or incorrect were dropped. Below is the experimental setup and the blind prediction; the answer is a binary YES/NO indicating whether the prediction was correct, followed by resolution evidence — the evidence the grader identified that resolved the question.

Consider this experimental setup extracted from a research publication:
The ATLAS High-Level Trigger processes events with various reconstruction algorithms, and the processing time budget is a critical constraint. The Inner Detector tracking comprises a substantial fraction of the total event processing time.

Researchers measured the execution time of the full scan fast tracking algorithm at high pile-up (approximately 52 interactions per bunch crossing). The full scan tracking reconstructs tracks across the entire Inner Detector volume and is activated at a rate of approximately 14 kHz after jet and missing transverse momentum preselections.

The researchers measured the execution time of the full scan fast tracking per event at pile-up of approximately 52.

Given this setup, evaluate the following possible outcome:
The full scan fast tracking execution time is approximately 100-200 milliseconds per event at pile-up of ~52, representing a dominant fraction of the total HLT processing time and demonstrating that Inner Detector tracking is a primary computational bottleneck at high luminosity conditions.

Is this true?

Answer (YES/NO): NO